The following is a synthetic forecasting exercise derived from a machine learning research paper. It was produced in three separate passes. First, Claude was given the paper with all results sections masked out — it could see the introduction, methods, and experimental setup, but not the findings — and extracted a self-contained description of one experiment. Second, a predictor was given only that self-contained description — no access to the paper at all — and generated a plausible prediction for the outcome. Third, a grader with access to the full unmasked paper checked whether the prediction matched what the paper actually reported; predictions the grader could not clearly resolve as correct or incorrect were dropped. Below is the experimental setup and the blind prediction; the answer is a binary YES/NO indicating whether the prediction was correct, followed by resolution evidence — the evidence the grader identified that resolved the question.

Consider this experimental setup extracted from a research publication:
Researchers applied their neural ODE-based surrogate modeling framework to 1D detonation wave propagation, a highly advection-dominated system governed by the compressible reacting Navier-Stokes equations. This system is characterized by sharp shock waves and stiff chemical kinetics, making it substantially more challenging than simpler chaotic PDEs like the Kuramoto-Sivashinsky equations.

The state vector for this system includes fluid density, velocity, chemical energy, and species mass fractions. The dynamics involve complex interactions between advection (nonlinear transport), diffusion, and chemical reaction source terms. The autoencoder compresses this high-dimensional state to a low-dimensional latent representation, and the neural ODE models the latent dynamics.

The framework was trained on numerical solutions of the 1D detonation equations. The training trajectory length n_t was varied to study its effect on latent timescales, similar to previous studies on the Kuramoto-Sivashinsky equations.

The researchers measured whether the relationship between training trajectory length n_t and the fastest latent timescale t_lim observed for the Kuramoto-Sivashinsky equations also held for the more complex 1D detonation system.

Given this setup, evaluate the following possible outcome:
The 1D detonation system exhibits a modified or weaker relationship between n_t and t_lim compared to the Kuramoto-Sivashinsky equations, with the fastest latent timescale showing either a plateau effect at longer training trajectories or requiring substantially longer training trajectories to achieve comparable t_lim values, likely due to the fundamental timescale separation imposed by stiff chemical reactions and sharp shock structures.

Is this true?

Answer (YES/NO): NO